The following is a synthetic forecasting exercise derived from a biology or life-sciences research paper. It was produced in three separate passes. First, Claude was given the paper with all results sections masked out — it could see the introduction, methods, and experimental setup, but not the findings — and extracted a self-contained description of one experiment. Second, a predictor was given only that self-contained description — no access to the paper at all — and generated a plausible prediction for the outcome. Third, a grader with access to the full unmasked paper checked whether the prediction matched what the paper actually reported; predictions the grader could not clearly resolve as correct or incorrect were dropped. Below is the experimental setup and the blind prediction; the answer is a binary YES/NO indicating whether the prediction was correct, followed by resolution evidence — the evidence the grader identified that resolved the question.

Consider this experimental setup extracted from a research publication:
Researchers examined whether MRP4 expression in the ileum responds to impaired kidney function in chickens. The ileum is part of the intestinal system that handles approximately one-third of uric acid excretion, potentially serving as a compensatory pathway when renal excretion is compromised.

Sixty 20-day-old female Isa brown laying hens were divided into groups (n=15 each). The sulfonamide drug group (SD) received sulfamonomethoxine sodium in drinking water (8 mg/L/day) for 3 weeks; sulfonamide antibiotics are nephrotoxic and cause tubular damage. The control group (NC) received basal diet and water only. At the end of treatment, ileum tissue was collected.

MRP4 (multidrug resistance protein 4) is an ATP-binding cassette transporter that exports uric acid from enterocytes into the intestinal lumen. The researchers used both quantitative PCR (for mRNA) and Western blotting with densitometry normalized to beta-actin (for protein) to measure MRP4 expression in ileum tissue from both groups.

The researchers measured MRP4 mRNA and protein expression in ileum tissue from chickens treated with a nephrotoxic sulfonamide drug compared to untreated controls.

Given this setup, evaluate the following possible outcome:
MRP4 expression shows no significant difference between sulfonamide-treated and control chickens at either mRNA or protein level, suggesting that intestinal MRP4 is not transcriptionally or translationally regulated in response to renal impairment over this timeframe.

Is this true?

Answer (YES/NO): NO